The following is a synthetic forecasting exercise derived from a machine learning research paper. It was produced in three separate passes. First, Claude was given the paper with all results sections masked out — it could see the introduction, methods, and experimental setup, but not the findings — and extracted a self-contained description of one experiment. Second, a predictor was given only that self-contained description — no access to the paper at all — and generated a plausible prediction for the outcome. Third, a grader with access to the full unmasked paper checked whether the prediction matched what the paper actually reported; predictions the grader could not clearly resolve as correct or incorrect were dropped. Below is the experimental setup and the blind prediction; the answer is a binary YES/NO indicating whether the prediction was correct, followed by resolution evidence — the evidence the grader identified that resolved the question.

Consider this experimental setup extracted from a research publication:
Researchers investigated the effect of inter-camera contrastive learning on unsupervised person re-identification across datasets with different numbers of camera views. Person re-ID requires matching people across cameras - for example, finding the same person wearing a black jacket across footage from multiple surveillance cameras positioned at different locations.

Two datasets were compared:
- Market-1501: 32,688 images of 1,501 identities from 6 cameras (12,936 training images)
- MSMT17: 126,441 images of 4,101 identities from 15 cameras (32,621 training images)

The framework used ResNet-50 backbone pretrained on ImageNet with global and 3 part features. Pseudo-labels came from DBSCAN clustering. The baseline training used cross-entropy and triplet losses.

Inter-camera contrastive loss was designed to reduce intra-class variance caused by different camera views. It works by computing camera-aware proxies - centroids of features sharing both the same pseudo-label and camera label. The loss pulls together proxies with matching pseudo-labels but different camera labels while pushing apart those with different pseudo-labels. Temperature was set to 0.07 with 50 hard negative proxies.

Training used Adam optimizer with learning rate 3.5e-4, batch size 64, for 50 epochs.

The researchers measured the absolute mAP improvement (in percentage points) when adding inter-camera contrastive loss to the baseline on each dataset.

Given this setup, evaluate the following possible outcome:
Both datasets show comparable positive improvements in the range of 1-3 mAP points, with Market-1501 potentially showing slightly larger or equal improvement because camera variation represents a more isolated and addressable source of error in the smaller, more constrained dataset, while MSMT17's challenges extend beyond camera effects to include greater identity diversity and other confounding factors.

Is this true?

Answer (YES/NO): NO